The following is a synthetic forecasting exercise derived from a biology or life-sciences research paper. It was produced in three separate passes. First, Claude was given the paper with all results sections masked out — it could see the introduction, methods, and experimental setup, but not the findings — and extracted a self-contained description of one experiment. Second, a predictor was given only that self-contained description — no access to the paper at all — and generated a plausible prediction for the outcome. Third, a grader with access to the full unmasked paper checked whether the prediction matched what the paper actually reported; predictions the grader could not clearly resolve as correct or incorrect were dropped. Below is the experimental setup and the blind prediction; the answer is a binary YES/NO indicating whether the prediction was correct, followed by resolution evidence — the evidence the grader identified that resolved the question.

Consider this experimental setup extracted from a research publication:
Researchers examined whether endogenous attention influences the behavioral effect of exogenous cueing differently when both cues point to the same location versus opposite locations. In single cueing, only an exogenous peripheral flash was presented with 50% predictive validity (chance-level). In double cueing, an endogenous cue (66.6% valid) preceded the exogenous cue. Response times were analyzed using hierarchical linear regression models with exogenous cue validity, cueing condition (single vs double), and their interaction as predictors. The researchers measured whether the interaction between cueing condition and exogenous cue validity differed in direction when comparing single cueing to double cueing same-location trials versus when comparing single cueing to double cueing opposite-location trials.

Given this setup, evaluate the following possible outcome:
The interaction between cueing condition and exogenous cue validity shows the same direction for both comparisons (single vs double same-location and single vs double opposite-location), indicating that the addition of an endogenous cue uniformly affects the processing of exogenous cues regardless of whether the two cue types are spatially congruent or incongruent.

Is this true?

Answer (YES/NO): NO